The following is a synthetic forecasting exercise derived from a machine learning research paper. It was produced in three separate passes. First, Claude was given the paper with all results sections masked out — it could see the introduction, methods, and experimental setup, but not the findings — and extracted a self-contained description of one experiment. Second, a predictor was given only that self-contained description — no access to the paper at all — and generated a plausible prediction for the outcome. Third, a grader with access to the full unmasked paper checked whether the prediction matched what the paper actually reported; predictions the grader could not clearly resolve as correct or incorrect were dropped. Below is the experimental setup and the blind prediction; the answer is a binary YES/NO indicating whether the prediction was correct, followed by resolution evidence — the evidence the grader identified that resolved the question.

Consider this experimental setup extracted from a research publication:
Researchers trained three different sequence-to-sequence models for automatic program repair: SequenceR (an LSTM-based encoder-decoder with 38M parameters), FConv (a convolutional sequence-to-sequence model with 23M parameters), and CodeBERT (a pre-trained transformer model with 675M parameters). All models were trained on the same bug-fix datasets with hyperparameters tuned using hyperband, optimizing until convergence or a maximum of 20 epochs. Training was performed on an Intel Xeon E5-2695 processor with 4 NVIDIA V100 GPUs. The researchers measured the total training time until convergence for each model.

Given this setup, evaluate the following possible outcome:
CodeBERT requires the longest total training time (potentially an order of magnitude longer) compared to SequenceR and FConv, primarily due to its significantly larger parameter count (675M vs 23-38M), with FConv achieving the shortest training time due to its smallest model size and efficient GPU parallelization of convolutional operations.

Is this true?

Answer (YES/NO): NO